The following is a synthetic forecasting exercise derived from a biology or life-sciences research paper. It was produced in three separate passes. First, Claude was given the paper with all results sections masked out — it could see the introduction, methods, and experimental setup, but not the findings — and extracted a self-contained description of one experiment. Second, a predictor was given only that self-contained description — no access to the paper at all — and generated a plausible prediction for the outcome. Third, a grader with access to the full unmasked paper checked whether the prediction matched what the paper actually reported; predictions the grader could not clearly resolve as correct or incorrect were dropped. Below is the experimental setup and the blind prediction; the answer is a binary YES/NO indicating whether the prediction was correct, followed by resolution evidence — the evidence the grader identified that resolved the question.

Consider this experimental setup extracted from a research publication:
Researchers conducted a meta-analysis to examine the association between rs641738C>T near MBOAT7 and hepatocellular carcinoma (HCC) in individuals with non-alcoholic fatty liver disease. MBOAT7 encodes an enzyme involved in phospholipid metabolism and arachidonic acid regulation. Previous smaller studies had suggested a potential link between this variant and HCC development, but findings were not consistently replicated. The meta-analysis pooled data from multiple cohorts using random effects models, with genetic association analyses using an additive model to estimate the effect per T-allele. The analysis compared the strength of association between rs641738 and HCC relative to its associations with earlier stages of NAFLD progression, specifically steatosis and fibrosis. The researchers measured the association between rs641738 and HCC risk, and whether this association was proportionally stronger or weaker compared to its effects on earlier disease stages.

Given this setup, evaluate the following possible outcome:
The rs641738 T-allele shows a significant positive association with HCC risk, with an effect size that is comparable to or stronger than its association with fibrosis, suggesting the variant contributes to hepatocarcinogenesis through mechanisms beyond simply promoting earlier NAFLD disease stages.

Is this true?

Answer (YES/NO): YES